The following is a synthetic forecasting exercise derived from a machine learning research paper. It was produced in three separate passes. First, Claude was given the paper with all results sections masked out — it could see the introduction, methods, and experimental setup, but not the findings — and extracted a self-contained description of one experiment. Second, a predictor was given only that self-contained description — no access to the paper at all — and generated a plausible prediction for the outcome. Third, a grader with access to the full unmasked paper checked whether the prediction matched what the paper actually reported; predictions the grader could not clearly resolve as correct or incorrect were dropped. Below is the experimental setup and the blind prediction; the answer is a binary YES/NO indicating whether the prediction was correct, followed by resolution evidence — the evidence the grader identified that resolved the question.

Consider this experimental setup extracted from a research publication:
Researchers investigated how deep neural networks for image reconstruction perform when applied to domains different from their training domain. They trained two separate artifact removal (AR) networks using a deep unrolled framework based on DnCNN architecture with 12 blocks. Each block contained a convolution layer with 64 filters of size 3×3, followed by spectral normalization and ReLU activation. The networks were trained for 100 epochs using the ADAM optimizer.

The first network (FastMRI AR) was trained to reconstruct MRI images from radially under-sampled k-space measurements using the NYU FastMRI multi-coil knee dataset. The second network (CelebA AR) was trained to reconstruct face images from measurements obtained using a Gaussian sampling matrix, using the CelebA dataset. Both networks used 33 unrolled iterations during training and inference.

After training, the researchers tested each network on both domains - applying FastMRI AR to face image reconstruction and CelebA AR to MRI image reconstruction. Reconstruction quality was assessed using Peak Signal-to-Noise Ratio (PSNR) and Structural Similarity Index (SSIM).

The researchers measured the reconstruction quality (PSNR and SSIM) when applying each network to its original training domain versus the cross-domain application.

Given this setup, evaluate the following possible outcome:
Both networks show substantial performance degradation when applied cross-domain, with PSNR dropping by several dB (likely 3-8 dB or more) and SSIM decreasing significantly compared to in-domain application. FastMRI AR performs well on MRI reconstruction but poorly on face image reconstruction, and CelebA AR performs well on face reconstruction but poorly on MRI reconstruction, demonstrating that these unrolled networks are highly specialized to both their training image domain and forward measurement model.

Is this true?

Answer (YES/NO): YES